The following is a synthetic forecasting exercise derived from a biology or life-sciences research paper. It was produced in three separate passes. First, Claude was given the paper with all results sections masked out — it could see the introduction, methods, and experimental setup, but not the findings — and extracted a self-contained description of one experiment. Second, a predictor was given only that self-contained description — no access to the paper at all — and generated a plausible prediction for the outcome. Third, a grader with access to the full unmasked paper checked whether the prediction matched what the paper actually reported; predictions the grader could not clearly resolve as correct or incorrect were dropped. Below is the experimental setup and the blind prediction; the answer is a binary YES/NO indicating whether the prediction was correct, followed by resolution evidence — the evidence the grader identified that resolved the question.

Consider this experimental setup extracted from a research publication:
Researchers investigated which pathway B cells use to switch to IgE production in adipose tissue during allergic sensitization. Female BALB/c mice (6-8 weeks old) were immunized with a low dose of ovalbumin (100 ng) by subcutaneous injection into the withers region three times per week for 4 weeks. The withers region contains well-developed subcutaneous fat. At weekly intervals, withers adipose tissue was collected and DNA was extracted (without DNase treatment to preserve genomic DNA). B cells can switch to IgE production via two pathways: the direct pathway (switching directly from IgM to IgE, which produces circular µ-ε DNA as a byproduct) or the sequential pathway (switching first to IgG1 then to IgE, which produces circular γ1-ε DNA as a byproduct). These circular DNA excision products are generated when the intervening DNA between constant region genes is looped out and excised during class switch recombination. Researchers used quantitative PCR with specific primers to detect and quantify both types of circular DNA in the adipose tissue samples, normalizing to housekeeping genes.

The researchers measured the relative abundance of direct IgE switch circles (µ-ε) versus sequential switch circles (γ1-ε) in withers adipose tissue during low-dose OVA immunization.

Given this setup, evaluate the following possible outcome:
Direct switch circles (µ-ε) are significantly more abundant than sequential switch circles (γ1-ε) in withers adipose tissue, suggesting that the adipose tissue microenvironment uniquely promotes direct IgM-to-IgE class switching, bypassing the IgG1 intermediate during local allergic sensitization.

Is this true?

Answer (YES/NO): YES